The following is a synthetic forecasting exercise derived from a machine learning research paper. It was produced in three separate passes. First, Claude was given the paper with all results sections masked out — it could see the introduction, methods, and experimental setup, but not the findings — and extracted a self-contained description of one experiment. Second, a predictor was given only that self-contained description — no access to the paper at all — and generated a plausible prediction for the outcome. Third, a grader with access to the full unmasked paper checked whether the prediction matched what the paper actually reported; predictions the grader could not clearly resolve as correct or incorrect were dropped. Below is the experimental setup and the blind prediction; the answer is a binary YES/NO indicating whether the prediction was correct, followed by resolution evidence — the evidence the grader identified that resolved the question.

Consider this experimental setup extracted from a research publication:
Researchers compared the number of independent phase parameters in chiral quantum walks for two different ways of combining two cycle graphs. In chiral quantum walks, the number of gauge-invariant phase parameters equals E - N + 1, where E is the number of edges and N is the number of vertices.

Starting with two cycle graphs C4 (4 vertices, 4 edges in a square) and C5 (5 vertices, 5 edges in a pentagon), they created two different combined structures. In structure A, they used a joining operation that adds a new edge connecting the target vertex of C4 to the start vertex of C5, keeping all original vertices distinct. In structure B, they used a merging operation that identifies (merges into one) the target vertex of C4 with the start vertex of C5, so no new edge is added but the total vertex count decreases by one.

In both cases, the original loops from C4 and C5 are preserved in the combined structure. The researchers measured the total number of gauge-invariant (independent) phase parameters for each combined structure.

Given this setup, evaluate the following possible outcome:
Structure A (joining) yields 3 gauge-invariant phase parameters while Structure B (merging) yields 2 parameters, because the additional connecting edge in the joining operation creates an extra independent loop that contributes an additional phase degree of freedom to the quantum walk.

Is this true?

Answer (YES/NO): NO